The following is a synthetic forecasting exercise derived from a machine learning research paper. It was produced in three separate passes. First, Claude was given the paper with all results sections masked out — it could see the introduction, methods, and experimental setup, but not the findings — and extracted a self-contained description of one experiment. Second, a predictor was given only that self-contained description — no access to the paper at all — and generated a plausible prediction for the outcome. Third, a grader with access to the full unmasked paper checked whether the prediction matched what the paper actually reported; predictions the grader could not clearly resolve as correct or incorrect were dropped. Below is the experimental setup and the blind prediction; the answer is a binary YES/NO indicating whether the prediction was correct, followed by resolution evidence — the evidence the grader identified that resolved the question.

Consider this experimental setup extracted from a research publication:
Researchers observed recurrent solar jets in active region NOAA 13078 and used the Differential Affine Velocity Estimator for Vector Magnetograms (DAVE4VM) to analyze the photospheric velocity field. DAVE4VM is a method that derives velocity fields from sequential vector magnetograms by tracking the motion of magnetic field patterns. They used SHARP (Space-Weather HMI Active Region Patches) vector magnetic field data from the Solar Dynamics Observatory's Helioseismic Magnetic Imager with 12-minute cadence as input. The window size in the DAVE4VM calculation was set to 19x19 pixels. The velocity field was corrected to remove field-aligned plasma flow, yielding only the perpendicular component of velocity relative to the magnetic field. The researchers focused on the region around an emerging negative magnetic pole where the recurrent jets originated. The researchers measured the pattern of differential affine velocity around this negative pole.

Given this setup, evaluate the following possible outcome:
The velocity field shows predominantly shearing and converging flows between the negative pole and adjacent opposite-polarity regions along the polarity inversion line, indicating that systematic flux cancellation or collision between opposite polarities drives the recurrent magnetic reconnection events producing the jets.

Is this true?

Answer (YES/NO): NO